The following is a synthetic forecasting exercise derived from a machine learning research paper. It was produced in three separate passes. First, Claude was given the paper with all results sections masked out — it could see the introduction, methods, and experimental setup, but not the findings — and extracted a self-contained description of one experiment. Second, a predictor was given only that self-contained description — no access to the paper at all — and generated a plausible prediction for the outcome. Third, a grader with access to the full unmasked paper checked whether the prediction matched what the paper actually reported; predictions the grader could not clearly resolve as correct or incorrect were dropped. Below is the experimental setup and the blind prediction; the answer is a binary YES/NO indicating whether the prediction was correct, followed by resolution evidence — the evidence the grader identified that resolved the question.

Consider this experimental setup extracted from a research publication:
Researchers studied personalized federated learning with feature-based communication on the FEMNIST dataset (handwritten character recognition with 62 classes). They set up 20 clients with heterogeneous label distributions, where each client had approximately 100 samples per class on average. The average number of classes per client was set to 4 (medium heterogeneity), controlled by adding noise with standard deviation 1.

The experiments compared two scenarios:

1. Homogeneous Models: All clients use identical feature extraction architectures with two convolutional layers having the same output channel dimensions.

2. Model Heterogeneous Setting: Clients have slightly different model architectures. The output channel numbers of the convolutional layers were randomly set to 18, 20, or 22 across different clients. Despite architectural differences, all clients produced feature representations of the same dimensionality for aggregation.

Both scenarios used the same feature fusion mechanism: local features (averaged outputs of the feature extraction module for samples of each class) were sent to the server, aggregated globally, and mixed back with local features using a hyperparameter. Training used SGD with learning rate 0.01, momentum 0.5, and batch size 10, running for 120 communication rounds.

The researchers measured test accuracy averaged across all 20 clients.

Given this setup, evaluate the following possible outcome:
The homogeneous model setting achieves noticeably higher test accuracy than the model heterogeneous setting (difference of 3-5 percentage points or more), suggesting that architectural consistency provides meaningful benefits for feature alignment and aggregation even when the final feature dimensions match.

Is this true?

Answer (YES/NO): NO